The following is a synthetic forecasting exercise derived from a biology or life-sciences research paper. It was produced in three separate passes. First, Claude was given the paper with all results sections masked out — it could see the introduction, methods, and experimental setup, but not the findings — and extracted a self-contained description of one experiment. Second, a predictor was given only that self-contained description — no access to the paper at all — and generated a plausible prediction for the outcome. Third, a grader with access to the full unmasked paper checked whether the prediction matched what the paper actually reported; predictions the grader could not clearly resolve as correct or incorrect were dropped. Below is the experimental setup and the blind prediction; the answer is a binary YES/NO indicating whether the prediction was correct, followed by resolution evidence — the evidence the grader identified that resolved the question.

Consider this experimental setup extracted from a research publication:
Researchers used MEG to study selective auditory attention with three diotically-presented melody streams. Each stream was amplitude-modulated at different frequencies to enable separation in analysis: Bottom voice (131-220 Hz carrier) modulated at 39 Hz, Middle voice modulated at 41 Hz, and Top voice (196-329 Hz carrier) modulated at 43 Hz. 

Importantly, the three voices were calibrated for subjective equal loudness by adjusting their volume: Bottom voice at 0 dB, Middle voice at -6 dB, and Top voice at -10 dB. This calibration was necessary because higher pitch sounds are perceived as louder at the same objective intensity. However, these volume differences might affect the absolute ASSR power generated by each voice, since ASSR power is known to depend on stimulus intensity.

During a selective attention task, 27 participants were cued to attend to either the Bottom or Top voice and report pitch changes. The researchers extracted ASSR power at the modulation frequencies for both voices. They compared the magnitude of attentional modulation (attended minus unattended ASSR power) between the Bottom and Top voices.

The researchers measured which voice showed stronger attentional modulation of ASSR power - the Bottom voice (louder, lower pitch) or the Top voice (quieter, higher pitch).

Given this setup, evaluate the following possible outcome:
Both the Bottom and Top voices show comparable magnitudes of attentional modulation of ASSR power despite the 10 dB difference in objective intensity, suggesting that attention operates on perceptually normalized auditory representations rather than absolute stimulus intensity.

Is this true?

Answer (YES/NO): YES